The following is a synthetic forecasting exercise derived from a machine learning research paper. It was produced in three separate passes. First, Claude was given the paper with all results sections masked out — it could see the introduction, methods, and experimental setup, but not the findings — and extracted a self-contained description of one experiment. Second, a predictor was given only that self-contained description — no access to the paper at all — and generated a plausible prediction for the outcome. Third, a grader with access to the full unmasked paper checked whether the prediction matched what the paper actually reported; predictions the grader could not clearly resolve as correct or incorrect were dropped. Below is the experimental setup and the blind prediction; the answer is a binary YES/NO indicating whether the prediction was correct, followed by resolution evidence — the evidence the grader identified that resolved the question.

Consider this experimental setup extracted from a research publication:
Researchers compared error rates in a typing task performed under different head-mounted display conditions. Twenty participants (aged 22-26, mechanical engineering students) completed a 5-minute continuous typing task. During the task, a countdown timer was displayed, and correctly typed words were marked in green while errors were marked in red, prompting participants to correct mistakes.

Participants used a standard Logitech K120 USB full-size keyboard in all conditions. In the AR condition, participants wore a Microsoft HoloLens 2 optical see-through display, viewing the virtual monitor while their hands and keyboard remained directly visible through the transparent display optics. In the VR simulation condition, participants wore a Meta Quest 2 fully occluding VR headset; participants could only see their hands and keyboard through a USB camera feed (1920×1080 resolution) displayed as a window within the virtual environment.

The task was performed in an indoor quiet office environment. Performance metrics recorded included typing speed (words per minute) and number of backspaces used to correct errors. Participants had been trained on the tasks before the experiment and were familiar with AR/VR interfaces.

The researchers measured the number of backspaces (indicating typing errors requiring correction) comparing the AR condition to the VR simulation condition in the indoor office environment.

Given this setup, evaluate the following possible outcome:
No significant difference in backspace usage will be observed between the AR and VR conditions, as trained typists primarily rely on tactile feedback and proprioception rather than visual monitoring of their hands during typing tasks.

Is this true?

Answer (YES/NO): NO